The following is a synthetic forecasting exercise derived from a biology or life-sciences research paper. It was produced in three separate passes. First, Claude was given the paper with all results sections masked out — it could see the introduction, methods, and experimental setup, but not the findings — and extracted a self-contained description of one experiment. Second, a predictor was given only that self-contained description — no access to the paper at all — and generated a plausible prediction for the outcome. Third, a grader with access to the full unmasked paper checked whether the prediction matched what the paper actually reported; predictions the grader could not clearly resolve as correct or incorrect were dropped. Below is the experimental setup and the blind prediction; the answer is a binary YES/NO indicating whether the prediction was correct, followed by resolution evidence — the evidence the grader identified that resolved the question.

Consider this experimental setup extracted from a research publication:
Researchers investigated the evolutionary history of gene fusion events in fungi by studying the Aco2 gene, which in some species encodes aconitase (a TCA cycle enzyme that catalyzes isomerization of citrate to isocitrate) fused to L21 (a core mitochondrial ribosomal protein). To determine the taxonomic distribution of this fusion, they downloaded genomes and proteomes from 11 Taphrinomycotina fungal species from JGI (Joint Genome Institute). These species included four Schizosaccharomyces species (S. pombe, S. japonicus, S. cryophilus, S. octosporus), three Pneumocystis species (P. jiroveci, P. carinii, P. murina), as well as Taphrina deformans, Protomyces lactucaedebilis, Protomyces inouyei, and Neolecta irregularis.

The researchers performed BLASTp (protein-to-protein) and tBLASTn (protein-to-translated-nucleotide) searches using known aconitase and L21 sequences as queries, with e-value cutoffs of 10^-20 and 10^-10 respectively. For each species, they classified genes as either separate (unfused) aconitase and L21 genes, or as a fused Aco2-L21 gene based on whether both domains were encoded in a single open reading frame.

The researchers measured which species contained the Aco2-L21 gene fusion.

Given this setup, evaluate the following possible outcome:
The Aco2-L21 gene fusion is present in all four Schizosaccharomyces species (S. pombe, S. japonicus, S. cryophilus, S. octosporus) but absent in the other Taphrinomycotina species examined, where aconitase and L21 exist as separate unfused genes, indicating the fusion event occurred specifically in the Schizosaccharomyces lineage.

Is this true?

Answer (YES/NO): YES